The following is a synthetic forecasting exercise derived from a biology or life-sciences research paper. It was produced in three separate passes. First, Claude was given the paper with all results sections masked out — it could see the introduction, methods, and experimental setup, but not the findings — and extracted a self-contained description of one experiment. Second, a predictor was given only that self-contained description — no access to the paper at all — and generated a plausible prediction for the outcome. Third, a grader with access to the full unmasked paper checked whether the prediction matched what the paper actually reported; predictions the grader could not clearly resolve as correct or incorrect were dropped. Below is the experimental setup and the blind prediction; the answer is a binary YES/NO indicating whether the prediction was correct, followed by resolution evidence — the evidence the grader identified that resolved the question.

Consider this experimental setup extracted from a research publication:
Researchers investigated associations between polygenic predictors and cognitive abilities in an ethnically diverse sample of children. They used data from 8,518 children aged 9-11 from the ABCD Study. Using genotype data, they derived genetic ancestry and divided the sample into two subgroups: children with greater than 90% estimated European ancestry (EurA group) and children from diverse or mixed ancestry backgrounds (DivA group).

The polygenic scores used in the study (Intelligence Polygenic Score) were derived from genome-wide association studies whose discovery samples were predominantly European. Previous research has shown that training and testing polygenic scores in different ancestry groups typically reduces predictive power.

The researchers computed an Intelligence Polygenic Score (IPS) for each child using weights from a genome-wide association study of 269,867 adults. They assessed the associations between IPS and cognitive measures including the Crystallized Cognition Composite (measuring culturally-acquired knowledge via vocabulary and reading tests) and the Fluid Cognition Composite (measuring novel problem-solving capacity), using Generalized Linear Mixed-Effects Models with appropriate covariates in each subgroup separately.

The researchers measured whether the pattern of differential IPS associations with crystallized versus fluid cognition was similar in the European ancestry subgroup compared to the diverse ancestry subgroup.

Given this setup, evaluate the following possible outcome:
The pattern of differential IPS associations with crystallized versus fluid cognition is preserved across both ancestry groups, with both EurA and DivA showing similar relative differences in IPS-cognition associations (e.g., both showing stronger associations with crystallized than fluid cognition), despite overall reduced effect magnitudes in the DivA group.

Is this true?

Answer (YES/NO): YES